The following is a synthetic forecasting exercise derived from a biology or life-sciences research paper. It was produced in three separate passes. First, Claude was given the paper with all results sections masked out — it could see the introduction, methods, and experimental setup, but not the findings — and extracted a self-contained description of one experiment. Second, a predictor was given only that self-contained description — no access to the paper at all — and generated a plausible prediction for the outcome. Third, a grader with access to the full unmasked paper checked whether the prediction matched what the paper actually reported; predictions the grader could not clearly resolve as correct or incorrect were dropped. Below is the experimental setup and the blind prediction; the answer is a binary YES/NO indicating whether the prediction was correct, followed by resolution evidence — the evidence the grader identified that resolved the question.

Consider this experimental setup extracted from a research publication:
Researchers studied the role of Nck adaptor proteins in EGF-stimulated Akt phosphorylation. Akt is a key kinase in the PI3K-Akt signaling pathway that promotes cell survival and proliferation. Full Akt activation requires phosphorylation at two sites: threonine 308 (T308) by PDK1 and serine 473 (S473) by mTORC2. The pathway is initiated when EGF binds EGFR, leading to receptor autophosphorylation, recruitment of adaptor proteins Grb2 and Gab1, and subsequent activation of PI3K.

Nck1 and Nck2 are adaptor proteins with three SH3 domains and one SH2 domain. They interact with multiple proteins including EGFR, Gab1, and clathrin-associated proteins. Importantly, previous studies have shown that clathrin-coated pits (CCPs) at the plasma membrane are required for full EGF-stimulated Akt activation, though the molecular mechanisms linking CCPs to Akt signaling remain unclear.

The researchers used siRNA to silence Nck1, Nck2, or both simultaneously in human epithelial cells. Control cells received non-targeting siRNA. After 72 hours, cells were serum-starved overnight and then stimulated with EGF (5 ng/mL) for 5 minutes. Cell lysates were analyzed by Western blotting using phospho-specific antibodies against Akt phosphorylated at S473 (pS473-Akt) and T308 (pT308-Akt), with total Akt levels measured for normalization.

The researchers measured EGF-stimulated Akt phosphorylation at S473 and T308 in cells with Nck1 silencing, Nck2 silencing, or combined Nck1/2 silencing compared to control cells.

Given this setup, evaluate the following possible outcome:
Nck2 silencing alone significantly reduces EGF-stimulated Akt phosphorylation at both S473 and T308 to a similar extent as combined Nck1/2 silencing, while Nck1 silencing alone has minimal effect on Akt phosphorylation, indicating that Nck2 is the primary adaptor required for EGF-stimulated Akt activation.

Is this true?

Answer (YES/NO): NO